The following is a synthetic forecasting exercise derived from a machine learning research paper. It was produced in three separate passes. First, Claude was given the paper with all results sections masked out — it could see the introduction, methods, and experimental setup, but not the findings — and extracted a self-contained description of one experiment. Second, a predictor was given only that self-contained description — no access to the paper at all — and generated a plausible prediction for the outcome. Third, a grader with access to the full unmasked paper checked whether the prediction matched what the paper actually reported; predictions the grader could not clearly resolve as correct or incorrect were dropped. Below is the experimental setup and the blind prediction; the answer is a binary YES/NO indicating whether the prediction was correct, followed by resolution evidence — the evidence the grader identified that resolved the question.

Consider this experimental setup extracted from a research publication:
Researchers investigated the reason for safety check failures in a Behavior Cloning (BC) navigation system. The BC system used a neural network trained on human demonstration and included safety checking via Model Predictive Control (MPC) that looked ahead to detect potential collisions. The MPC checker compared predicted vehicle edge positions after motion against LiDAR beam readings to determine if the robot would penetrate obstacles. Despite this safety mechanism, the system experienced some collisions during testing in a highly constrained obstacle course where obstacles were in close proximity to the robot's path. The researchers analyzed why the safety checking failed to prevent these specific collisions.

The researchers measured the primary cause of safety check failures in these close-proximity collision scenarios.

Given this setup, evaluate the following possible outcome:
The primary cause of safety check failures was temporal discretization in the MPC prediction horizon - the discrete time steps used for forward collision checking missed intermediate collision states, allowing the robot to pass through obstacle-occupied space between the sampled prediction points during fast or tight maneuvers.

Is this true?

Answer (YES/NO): NO